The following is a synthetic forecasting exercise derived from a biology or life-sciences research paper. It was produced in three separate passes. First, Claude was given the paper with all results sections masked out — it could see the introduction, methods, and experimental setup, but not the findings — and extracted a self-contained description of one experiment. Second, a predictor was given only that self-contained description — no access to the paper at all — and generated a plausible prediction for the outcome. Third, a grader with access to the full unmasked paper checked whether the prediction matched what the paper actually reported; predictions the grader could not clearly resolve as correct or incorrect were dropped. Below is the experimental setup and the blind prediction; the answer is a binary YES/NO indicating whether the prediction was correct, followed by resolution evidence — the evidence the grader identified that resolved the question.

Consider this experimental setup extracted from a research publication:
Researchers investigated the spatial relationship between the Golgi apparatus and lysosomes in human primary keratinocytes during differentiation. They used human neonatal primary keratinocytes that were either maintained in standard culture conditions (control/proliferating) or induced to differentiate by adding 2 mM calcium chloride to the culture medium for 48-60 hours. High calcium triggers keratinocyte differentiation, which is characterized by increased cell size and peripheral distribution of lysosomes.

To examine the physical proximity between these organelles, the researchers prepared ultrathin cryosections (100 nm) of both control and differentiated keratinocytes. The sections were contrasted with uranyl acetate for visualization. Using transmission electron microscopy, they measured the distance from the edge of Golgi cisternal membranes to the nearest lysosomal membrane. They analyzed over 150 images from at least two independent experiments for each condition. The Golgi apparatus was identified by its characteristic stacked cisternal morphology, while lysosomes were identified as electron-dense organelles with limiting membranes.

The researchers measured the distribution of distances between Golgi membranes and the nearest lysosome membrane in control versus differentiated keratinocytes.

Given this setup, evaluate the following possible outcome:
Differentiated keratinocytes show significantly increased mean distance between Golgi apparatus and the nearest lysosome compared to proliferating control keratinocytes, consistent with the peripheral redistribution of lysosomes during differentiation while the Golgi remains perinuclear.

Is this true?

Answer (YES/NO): NO